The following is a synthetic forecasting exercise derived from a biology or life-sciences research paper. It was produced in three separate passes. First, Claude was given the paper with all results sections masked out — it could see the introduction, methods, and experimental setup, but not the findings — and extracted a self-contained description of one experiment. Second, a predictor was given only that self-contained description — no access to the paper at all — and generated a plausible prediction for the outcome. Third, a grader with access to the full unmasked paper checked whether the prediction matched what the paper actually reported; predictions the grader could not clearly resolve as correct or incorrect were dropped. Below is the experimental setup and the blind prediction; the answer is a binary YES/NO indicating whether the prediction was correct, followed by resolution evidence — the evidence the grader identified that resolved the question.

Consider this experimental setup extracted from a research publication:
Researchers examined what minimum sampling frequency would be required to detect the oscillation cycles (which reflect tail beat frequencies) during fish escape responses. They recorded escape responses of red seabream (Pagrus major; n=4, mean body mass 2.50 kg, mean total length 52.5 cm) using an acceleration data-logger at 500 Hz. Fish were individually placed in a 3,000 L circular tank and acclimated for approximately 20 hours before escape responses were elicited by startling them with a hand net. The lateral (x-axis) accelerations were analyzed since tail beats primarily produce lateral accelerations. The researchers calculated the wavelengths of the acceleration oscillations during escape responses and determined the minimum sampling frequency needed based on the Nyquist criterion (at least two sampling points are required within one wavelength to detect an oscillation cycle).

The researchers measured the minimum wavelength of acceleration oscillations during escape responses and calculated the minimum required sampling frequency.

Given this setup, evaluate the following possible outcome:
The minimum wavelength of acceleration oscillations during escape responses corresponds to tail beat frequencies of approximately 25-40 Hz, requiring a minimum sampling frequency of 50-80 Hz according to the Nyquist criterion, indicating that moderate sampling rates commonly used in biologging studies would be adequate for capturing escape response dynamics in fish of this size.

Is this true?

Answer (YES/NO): NO